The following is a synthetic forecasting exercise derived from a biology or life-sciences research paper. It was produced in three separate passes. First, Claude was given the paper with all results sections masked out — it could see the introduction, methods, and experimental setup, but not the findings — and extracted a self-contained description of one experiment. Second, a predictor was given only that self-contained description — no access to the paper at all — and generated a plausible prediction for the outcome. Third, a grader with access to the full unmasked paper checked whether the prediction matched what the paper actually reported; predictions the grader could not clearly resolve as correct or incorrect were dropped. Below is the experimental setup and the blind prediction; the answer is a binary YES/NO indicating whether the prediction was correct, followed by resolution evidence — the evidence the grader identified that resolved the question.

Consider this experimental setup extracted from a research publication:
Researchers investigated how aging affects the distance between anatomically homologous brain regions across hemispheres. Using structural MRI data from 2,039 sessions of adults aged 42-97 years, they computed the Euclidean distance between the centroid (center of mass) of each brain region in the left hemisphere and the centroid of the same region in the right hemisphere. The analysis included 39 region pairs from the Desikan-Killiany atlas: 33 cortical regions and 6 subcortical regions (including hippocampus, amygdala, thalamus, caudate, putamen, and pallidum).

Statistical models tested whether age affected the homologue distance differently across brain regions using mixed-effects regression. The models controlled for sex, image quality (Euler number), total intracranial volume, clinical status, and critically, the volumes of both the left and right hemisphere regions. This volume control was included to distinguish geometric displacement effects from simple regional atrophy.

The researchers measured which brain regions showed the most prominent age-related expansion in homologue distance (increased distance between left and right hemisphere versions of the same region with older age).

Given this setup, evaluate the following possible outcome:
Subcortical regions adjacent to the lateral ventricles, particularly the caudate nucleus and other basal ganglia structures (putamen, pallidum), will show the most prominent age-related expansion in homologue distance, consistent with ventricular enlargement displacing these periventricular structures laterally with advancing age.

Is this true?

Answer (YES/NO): YES